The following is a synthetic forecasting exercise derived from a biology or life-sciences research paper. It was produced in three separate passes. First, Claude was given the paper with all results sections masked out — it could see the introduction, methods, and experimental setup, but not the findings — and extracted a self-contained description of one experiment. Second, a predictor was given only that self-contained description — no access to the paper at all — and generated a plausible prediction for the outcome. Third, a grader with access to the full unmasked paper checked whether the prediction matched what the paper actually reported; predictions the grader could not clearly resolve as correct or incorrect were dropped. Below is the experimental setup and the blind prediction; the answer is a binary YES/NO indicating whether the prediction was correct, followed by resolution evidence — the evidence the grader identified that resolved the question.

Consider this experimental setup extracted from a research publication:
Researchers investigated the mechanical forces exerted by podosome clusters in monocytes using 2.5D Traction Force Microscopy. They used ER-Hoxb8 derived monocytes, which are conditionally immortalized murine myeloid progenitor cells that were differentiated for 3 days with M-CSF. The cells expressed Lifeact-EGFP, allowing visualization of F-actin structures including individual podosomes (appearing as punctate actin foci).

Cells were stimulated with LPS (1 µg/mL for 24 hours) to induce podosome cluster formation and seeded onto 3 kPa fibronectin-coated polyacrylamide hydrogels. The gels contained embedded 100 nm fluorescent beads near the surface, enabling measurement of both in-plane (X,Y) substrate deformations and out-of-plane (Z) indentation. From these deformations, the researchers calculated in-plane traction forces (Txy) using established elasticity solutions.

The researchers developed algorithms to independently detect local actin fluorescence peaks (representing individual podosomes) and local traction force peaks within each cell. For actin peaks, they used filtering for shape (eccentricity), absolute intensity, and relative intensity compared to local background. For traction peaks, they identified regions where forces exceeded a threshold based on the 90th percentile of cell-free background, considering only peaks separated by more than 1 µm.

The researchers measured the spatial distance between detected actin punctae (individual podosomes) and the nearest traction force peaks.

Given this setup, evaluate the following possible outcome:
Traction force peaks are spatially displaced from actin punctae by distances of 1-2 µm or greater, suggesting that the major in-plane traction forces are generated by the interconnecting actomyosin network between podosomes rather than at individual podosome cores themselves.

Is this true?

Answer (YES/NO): NO